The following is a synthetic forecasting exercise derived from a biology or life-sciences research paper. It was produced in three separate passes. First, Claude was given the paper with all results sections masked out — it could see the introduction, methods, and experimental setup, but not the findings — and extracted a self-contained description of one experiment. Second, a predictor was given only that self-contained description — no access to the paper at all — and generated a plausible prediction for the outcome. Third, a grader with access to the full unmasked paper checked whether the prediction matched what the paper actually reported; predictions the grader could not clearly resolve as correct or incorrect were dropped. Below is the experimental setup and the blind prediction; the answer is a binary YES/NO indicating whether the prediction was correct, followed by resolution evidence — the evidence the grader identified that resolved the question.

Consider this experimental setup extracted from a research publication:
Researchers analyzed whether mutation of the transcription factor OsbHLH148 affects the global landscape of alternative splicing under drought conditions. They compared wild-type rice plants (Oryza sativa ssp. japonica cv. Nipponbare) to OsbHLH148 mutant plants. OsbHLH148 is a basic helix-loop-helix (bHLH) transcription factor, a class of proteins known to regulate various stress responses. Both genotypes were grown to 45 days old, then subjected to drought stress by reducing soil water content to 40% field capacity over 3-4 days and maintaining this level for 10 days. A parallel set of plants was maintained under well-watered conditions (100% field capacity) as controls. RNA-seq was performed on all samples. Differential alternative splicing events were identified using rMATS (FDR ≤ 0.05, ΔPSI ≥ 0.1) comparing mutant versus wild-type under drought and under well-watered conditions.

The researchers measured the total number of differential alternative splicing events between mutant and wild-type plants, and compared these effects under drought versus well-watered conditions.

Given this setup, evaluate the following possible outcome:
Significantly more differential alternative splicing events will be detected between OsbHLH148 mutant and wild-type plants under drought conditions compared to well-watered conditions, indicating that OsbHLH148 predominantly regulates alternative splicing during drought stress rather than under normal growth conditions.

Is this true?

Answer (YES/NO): YES